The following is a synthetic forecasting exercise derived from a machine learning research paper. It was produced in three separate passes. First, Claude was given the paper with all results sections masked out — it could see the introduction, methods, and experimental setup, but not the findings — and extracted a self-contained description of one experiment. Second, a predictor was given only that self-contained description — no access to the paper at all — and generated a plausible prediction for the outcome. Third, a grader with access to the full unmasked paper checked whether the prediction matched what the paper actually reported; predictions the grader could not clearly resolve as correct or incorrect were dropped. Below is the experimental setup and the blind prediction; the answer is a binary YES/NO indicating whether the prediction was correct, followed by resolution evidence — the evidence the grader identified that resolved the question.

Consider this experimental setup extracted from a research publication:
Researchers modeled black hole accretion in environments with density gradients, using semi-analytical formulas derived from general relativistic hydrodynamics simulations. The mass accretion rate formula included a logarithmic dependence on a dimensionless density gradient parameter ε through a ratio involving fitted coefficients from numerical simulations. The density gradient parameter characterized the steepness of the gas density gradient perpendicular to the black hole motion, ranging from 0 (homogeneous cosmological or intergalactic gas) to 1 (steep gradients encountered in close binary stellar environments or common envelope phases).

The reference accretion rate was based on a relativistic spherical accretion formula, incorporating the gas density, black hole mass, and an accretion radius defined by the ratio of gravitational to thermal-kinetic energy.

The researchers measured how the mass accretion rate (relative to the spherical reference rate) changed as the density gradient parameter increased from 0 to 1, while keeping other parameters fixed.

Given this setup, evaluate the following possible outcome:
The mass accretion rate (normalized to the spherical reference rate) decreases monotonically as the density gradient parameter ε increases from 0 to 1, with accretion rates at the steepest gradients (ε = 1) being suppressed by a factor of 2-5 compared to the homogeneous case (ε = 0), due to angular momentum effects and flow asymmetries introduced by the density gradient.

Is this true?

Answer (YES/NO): NO